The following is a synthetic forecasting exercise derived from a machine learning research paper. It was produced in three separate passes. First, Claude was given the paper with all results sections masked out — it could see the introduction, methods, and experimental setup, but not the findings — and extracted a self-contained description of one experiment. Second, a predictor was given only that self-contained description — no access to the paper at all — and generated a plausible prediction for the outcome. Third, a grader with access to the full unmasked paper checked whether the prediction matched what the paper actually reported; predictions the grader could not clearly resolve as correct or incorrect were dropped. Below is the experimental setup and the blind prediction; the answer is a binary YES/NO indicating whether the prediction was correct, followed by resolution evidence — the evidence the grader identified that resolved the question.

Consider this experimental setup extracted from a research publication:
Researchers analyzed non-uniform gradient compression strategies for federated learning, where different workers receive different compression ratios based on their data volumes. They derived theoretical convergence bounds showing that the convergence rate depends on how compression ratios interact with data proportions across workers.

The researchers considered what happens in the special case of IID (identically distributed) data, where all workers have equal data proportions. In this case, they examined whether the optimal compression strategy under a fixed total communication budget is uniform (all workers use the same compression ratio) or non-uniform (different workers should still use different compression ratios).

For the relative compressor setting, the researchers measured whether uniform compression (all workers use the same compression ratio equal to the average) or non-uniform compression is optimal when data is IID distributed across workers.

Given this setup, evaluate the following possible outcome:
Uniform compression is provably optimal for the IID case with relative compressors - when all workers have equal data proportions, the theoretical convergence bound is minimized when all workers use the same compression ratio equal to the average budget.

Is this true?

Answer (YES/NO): YES